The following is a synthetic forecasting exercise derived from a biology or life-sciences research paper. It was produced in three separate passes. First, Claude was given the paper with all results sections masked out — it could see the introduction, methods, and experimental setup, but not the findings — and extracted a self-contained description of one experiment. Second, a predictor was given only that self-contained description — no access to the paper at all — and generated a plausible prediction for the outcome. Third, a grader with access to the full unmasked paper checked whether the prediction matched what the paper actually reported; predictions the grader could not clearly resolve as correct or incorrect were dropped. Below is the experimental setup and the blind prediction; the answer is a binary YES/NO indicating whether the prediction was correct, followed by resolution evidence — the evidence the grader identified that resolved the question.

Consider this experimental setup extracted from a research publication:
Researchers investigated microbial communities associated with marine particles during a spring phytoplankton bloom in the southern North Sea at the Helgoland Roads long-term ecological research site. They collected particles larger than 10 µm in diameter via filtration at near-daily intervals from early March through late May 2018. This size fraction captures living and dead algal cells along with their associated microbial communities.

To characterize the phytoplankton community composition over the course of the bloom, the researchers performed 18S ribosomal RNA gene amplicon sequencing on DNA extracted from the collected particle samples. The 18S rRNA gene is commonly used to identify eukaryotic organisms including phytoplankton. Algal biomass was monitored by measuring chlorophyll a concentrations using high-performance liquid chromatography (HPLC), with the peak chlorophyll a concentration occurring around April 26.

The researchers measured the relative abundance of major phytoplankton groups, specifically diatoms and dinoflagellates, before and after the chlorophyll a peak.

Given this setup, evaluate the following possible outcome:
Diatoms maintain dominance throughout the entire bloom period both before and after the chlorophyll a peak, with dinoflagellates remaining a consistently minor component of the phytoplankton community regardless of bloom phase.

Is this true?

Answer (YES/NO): NO